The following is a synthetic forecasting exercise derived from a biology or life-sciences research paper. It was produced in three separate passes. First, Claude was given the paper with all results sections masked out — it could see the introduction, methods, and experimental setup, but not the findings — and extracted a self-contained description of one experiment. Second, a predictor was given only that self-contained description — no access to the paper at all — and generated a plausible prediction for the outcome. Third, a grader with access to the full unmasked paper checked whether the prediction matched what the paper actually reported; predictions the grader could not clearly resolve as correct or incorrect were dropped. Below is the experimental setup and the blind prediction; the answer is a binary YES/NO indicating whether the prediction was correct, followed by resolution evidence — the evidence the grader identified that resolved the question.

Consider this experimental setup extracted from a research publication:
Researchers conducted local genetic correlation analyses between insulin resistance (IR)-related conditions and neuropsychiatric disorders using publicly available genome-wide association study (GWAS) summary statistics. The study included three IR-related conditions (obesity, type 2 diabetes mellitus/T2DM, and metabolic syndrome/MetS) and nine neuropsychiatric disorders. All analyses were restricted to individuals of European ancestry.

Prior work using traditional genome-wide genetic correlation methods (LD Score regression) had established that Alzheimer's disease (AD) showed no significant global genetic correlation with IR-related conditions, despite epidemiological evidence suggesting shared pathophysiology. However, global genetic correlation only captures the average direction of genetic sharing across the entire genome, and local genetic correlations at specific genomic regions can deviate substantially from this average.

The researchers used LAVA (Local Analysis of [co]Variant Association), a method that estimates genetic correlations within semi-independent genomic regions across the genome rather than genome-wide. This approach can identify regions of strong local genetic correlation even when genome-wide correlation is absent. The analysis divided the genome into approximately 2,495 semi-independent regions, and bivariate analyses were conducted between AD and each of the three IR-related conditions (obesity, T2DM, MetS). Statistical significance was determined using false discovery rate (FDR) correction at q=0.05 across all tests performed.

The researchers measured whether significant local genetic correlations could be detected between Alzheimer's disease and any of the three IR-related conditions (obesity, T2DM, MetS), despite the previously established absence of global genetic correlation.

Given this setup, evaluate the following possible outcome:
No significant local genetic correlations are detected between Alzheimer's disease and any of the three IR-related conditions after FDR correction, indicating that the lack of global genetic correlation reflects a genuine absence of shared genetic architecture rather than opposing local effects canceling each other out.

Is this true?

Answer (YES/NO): NO